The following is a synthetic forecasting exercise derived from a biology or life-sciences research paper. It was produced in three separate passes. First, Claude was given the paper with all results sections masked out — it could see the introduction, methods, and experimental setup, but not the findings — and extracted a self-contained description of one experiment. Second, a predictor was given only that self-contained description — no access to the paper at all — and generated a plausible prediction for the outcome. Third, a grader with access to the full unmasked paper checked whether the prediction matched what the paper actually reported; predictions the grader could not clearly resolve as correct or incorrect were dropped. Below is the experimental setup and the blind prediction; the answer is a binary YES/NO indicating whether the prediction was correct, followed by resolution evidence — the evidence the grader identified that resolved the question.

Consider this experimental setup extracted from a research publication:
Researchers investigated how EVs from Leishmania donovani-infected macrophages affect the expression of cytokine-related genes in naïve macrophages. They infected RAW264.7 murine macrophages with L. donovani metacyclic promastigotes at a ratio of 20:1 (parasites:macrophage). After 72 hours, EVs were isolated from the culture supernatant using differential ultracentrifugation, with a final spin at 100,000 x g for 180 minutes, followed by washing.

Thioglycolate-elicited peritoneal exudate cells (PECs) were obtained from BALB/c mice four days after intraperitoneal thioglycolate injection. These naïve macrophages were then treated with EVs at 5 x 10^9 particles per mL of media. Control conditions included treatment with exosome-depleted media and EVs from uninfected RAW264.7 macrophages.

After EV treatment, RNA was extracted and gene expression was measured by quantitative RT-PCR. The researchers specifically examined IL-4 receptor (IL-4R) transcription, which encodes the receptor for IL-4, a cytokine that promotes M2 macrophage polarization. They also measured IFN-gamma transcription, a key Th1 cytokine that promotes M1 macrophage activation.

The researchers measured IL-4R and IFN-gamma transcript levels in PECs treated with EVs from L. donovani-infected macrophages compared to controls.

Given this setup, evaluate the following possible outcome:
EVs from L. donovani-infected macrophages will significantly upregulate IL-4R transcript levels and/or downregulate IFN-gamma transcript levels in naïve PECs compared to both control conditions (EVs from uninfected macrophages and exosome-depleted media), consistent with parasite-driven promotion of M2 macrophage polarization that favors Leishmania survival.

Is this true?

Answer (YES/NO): YES